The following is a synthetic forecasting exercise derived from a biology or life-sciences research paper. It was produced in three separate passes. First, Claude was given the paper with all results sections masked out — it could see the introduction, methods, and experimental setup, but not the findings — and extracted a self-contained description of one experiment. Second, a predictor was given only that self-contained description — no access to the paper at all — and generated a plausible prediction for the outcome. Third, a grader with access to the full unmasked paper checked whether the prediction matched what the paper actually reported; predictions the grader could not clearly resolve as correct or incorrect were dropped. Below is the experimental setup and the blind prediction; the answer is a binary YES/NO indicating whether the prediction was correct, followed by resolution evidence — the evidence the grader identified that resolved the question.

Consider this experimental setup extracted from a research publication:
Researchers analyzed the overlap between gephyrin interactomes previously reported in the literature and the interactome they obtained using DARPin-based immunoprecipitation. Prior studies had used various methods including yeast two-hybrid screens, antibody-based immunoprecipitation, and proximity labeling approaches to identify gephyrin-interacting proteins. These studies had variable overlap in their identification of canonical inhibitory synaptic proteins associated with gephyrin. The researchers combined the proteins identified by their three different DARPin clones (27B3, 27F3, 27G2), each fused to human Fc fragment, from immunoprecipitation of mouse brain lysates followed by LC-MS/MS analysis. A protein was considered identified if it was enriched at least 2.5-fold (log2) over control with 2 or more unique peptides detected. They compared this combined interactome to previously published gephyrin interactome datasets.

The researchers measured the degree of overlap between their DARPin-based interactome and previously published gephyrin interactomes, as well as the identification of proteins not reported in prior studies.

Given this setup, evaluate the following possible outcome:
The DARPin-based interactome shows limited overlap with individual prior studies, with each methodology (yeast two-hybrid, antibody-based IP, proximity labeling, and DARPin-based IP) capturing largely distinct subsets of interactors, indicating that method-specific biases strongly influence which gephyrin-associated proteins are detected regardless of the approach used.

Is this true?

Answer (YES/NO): NO